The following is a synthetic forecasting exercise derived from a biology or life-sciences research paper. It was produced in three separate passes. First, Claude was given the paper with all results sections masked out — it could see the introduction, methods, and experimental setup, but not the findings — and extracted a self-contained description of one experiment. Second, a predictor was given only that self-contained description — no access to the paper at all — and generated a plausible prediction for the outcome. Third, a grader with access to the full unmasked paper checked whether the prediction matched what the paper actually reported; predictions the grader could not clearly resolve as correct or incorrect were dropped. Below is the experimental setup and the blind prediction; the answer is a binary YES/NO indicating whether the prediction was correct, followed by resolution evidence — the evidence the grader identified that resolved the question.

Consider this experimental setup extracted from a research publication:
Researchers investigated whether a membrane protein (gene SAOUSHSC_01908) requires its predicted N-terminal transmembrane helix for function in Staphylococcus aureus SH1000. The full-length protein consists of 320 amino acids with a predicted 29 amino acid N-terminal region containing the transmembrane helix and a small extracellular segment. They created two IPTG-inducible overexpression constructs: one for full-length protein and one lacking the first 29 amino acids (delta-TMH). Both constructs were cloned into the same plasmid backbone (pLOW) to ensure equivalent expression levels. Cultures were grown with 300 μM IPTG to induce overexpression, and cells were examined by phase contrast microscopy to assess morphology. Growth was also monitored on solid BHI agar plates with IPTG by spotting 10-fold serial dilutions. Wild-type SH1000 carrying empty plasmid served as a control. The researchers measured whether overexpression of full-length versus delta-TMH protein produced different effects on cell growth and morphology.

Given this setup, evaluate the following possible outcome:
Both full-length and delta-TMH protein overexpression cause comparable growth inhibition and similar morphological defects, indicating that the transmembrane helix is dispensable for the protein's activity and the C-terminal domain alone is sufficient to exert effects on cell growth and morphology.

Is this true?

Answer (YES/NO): NO